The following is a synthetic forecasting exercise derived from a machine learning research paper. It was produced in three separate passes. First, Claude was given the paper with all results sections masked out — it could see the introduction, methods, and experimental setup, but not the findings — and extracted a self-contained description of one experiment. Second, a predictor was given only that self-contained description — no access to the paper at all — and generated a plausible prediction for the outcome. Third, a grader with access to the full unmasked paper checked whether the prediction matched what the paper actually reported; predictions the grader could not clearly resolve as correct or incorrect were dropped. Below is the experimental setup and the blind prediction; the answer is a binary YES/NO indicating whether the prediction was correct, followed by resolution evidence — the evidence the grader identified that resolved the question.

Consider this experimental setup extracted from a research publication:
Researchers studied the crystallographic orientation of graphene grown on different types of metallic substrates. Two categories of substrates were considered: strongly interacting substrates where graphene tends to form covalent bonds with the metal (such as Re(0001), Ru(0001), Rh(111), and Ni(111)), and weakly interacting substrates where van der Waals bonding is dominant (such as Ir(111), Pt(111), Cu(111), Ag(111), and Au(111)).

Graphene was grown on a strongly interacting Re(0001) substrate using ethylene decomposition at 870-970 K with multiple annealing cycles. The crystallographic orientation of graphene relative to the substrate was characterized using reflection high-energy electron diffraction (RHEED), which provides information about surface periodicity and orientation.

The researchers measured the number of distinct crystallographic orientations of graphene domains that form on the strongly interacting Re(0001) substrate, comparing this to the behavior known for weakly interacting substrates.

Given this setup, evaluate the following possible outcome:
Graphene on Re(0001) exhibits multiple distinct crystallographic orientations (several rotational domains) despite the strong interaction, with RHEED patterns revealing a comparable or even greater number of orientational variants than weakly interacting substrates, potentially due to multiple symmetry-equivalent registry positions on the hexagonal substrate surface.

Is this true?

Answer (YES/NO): NO